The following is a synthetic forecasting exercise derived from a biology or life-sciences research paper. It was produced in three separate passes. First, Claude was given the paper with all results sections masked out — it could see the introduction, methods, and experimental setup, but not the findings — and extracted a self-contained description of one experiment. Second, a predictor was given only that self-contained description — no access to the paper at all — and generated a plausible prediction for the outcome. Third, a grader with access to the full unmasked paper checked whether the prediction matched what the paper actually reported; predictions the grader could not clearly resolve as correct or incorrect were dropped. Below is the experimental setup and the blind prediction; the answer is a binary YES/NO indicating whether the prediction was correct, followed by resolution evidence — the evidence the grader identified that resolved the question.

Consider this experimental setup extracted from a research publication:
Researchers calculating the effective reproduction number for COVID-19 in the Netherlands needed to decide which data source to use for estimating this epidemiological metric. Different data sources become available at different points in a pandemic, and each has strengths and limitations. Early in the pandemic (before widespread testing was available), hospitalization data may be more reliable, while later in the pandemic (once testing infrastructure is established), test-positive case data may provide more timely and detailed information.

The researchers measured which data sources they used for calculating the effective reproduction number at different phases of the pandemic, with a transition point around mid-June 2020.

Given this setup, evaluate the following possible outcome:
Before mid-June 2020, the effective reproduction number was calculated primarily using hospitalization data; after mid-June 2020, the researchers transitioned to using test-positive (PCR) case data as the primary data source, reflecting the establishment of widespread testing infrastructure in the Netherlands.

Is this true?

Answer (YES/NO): YES